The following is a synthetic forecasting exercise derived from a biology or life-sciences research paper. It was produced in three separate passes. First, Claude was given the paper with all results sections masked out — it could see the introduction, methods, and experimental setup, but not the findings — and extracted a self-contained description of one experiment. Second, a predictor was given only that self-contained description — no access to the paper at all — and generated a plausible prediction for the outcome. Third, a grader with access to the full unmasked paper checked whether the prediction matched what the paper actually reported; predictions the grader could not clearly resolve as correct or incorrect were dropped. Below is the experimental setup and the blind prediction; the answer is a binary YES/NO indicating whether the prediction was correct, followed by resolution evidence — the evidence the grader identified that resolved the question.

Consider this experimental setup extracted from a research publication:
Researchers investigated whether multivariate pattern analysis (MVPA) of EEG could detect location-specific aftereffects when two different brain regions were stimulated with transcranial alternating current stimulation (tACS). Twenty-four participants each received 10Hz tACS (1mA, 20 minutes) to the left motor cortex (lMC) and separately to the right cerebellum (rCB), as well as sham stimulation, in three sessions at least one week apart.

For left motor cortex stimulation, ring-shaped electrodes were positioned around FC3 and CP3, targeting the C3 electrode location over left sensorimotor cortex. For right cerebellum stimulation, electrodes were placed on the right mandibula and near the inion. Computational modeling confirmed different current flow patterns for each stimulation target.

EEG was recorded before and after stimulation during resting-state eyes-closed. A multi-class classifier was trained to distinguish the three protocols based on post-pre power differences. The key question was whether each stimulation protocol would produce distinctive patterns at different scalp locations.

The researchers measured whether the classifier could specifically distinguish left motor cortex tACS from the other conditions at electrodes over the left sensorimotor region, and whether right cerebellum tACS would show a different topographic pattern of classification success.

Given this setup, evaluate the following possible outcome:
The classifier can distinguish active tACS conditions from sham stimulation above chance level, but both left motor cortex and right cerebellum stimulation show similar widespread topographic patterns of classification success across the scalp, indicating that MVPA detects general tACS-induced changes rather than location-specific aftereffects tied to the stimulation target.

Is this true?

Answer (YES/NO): NO